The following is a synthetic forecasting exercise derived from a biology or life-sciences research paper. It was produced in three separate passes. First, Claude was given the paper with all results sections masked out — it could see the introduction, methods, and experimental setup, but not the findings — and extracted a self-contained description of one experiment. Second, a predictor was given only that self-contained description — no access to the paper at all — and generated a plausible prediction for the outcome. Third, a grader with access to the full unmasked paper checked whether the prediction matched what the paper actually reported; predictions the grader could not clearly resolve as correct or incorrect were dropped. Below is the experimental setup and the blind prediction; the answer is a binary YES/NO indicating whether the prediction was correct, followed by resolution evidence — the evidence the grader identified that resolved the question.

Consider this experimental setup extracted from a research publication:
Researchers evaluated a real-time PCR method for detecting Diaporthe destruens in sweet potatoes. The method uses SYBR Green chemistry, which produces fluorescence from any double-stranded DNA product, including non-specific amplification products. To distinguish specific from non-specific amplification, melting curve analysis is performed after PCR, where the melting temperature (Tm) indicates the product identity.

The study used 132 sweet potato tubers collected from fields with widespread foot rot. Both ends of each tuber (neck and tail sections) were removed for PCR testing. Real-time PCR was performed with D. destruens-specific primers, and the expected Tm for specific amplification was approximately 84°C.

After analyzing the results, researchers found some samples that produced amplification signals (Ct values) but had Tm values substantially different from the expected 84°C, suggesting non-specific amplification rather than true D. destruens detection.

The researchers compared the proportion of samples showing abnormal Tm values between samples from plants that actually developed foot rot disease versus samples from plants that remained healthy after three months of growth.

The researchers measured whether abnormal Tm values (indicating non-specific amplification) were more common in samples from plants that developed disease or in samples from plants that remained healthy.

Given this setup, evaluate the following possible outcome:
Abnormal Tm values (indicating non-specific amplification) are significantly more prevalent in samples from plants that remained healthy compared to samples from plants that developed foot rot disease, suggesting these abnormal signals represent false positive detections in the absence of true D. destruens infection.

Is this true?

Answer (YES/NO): YES